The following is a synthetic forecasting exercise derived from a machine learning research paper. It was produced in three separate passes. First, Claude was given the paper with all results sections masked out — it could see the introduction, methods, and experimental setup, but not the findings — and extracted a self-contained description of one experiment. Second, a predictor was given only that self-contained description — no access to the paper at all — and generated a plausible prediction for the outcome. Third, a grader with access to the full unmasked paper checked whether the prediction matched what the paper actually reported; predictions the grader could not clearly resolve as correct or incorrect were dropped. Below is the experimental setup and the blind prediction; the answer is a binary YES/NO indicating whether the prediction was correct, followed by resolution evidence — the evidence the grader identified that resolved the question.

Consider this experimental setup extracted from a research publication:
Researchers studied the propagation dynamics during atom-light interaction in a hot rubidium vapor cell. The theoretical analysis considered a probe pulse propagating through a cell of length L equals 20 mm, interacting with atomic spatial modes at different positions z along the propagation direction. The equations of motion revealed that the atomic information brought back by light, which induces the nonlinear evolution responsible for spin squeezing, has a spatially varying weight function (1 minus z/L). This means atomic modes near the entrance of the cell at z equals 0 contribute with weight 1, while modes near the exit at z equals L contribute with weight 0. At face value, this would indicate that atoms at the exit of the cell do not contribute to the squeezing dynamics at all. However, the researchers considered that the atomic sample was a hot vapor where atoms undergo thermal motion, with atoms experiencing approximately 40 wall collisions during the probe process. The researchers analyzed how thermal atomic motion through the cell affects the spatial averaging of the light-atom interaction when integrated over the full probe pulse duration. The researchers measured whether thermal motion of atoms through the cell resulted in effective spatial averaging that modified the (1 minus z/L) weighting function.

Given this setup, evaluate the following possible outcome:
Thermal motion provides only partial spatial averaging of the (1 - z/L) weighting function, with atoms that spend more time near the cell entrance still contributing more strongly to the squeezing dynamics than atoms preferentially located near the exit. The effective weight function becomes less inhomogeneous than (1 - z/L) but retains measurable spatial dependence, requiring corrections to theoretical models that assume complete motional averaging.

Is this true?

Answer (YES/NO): NO